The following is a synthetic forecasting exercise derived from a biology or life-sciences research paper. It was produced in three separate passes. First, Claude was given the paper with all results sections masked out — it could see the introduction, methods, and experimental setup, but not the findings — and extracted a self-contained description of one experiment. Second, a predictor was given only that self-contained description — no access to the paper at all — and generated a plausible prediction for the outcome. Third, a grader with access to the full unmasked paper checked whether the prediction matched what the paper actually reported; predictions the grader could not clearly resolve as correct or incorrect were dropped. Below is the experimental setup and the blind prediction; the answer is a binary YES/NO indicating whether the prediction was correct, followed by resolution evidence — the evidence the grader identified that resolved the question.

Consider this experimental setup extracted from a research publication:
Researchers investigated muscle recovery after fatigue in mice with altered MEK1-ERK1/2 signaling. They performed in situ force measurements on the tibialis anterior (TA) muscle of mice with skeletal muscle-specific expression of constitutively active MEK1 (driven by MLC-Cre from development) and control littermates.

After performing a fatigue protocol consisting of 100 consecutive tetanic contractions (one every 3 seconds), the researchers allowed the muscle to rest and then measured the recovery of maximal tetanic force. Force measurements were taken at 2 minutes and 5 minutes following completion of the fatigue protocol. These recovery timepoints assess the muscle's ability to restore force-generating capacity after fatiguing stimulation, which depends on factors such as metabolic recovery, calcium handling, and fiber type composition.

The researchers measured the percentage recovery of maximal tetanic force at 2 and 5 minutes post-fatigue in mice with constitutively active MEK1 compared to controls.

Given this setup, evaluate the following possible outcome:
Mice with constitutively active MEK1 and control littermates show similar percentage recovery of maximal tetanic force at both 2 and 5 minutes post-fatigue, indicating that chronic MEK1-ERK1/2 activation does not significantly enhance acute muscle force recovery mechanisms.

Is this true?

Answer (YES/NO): NO